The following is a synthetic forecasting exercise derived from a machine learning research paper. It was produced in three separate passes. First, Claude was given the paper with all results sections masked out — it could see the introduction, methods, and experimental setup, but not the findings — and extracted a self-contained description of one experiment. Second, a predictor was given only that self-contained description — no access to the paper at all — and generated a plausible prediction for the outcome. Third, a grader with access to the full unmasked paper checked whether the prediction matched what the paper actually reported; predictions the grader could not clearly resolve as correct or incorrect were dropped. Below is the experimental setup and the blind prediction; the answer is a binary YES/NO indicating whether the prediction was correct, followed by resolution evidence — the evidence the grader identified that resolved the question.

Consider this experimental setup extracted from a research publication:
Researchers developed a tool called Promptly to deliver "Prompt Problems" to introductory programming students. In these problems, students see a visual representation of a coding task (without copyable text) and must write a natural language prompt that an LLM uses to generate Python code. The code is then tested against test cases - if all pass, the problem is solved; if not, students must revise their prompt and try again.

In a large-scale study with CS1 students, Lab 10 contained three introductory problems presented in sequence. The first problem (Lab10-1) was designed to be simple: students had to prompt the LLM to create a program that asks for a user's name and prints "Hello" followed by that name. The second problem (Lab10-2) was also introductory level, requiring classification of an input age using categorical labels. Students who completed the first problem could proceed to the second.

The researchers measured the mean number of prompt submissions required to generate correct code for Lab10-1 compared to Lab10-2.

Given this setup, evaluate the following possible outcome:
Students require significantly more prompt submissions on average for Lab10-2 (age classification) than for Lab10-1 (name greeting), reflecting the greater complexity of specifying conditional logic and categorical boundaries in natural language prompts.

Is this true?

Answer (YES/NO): NO